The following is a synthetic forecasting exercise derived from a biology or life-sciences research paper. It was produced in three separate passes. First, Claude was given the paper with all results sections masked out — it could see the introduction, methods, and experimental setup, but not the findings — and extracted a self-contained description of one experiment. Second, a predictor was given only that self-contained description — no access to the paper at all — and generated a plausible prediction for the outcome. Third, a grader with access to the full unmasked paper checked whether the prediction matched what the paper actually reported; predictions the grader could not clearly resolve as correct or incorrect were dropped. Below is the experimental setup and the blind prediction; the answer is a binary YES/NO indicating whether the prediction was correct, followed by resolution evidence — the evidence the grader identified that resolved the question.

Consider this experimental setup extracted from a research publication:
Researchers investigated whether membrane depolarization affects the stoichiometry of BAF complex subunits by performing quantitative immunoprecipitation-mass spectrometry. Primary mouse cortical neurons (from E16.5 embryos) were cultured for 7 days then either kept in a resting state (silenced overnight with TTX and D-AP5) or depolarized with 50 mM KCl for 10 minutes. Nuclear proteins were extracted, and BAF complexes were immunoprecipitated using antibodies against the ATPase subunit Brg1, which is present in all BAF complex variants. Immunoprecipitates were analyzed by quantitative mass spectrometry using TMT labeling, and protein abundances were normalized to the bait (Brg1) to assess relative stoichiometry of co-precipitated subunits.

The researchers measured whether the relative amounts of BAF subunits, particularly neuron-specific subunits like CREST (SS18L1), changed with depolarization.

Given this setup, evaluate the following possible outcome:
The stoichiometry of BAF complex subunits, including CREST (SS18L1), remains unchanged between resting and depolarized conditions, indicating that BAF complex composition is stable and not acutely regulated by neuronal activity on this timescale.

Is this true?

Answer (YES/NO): NO